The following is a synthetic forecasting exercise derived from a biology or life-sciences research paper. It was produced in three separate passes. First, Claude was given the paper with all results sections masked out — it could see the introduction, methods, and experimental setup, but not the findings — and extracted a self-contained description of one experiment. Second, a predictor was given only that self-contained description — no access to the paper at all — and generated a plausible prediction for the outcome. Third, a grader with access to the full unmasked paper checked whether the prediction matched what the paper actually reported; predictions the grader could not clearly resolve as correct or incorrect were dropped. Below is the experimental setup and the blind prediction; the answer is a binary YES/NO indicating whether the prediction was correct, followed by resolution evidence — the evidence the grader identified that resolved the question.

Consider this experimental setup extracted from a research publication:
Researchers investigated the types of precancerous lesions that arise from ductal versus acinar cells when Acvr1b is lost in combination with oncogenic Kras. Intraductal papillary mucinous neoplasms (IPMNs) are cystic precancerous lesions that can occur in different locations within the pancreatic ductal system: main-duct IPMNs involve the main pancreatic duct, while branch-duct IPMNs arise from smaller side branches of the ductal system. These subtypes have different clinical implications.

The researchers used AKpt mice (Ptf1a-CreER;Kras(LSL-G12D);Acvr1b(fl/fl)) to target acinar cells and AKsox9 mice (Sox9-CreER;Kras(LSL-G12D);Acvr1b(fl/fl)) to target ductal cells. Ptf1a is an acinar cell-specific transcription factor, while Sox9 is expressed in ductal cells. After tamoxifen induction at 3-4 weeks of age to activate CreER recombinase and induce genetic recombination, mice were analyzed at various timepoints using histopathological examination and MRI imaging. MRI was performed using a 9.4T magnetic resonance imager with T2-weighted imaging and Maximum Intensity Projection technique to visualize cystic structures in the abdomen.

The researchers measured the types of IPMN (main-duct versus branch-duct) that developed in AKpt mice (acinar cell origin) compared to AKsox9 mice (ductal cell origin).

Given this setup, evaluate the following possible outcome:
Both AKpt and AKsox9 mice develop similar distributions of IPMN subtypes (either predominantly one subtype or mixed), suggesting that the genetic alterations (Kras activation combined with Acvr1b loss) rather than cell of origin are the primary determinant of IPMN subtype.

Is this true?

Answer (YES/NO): NO